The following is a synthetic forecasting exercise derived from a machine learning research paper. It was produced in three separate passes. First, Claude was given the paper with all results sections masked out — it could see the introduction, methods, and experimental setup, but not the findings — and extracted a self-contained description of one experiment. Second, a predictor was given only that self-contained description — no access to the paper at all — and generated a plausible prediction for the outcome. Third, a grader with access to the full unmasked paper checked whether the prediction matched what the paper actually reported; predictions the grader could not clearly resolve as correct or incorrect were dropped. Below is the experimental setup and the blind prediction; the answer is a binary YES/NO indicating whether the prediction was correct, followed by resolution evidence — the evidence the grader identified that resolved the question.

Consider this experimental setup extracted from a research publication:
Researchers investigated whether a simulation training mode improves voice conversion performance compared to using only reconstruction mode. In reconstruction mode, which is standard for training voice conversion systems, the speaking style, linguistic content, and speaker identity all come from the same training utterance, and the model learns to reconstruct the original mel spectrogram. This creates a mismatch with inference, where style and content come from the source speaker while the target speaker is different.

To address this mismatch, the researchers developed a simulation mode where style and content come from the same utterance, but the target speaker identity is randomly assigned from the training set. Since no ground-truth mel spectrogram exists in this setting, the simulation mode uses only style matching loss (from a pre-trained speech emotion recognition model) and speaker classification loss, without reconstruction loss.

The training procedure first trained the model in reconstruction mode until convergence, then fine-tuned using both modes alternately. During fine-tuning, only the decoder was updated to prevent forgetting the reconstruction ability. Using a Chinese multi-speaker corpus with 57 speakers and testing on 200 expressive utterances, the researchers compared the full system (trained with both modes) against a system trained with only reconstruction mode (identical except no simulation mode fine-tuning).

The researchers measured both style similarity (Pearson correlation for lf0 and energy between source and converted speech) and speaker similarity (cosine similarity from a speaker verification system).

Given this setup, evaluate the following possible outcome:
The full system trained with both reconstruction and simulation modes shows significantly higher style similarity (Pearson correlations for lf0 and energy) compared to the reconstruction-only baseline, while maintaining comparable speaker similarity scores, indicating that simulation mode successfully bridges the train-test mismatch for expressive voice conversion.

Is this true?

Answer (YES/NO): NO